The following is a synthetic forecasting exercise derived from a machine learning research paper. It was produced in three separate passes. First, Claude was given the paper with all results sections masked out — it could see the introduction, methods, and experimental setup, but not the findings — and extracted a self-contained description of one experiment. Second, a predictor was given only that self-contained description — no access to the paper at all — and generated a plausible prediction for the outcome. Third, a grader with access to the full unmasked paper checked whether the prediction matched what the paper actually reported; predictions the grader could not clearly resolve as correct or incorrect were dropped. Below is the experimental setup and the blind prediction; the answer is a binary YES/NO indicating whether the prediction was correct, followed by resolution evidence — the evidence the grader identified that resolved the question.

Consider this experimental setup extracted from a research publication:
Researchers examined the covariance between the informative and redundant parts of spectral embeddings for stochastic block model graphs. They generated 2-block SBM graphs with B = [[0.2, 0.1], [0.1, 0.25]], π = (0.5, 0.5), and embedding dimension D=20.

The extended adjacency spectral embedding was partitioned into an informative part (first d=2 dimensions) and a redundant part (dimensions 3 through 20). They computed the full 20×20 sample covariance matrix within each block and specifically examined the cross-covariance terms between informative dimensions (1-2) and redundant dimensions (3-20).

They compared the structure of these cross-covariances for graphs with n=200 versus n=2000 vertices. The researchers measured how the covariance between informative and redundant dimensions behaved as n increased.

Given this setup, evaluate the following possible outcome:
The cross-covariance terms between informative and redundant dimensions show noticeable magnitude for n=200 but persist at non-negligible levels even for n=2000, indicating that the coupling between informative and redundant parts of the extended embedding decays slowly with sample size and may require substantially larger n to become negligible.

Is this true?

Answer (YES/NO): NO